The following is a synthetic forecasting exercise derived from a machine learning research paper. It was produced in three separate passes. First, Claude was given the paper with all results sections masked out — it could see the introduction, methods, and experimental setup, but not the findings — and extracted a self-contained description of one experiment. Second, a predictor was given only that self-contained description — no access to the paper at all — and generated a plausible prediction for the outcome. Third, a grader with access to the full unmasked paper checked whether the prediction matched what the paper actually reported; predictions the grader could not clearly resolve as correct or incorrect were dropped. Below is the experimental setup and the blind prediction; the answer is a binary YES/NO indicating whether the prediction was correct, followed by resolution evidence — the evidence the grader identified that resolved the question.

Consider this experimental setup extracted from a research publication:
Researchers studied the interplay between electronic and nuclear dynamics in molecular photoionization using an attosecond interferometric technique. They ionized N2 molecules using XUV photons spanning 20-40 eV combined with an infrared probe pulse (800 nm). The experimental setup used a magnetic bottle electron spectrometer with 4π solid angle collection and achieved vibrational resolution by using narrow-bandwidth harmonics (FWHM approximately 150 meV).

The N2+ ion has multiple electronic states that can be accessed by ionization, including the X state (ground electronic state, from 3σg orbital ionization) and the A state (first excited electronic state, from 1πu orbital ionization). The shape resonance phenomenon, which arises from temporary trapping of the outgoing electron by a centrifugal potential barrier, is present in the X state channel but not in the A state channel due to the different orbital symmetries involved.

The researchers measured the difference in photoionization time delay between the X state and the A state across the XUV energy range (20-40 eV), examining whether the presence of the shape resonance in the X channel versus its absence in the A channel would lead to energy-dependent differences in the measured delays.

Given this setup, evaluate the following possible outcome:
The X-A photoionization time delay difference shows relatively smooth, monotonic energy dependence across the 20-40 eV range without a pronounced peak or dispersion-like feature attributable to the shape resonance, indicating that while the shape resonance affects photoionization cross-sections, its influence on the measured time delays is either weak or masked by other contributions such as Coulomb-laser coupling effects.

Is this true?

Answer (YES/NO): NO